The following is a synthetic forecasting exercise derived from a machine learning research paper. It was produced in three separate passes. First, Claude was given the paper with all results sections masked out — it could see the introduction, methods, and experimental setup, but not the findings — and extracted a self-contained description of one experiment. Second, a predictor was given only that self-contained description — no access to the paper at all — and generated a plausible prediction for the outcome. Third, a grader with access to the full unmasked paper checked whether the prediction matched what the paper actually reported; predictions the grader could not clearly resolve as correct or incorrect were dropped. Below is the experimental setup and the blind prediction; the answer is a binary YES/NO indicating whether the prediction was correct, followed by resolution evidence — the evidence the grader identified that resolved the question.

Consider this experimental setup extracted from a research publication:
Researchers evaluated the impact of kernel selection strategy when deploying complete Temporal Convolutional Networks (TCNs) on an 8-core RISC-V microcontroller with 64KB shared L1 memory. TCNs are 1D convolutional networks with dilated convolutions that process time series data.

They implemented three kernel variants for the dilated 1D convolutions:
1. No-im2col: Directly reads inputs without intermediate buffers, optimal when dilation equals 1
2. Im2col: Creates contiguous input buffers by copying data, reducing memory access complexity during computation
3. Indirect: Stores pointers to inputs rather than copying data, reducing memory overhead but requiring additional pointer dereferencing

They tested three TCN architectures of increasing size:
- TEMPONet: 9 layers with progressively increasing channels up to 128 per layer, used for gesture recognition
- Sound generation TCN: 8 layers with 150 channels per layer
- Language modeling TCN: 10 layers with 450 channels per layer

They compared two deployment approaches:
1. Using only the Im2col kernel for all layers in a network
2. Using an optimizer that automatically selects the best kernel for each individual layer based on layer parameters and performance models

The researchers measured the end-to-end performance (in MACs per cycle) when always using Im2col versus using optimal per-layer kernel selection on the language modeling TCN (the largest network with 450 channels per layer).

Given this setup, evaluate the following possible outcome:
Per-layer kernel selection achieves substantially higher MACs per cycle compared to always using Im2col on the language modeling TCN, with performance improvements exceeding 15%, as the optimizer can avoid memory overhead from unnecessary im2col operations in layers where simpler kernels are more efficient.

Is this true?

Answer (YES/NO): YES